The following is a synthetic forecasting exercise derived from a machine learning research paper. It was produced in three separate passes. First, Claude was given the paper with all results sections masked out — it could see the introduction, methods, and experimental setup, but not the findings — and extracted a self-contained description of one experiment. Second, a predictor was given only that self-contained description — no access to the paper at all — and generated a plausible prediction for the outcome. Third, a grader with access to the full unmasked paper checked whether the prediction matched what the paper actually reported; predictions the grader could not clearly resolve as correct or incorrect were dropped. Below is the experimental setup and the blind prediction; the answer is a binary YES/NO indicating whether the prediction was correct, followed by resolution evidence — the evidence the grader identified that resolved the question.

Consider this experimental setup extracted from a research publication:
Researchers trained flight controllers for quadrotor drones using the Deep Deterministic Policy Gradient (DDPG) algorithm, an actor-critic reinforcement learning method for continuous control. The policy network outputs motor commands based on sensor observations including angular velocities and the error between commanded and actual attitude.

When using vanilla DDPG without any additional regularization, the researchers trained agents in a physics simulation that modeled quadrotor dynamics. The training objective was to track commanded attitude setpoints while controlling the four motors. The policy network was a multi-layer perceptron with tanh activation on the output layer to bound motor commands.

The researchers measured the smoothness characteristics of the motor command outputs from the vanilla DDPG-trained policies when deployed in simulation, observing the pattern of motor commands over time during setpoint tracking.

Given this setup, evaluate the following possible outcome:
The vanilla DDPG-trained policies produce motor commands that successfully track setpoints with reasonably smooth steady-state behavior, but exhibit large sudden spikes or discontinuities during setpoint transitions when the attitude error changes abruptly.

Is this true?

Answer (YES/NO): NO